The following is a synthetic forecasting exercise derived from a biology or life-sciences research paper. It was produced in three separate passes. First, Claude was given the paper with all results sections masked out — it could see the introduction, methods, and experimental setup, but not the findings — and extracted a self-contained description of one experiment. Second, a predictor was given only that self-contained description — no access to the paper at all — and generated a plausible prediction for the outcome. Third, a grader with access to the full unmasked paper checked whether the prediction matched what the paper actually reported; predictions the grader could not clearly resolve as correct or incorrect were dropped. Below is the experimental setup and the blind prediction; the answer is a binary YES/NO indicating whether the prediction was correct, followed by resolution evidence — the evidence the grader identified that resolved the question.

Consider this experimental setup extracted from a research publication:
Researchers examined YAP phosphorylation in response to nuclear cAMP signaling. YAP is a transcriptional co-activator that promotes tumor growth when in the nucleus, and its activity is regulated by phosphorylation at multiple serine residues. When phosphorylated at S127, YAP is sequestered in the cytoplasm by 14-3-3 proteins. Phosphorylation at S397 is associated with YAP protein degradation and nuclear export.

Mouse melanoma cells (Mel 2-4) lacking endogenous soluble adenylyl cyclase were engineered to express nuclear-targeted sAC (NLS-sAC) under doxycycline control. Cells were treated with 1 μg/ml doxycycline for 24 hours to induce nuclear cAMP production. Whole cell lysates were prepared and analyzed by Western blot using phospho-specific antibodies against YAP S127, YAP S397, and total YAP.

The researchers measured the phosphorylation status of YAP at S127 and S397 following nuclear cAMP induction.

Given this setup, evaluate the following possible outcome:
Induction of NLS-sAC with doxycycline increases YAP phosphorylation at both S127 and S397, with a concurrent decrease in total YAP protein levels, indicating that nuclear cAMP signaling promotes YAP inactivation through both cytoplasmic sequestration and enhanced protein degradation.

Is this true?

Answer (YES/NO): NO